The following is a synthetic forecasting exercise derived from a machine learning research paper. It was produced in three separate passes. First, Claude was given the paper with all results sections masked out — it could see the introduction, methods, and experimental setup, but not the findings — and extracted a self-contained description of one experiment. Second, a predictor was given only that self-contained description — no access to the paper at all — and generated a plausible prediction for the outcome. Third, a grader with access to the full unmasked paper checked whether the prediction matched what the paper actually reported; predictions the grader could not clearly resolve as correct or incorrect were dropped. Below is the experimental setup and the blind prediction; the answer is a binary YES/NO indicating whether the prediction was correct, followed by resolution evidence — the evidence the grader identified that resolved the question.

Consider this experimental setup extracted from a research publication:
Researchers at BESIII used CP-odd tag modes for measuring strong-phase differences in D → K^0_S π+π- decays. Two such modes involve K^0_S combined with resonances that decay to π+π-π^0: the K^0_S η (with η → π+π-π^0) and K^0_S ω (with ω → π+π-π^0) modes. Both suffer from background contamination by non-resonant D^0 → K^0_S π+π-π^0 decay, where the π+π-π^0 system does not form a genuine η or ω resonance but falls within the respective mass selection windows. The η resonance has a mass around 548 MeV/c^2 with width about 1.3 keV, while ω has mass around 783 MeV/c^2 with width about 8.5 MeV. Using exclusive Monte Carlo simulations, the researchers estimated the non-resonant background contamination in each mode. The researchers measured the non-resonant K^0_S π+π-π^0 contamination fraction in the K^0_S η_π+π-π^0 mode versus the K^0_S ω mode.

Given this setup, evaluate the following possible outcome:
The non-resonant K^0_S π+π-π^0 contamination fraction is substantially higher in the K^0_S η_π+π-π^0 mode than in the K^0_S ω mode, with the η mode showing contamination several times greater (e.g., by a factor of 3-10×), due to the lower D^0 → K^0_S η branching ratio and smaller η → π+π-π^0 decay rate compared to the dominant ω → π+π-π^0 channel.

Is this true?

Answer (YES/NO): NO